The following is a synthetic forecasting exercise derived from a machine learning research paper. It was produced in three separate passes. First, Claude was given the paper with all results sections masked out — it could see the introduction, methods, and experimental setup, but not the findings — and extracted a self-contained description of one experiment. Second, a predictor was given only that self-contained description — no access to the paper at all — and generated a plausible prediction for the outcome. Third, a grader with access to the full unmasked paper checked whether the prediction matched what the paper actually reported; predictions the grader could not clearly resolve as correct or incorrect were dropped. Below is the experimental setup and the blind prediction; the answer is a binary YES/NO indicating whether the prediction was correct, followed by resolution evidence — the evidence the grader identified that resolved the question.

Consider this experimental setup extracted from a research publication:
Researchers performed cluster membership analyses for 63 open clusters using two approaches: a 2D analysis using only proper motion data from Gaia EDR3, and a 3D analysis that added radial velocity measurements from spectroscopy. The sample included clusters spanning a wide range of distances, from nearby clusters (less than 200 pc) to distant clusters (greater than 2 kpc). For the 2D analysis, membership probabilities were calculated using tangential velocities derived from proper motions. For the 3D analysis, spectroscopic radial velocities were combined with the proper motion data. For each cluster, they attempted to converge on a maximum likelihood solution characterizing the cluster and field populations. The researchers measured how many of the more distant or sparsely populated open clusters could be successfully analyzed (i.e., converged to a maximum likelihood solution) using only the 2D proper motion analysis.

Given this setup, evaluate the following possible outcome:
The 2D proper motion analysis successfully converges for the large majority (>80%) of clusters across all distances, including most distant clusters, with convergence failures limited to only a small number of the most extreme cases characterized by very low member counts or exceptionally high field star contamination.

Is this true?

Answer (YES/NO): YES